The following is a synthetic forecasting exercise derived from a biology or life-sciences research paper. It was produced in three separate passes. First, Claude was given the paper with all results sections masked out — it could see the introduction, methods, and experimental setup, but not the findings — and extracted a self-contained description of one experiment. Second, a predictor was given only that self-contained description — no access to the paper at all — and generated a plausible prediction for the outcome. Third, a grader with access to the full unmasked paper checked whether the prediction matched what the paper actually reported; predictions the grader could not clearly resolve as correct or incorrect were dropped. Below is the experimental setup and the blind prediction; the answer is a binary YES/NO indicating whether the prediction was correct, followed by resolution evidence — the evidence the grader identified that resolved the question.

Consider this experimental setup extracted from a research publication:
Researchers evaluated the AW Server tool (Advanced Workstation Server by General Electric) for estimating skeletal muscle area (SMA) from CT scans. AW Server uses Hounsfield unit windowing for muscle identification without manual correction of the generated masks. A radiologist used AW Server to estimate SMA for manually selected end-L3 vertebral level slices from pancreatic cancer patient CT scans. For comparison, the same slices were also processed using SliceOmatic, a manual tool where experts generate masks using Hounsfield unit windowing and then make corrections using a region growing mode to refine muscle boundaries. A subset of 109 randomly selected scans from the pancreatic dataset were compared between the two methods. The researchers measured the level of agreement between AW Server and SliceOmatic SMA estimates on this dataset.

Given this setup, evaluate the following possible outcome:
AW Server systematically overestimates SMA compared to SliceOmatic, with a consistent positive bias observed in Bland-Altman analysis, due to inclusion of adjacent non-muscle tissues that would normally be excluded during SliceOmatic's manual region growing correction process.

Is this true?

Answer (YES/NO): NO